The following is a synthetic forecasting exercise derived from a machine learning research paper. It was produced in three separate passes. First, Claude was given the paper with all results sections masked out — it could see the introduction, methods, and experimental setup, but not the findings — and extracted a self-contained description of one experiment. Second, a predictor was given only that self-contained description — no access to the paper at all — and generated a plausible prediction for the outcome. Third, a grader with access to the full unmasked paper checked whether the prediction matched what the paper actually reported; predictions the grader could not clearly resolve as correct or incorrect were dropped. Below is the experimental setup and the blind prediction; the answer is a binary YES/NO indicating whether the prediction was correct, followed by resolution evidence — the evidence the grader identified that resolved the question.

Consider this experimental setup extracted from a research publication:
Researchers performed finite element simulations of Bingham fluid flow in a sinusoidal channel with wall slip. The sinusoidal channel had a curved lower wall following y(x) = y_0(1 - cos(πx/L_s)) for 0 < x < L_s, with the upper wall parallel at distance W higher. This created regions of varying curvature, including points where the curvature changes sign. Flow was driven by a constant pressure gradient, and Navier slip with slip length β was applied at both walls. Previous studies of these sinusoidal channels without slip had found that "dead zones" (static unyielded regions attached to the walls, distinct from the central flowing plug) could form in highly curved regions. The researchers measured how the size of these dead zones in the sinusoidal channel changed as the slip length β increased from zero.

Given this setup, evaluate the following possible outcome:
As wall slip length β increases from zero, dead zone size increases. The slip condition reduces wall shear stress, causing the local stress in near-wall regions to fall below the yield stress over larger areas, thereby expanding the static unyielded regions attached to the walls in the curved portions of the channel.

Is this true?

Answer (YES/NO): NO